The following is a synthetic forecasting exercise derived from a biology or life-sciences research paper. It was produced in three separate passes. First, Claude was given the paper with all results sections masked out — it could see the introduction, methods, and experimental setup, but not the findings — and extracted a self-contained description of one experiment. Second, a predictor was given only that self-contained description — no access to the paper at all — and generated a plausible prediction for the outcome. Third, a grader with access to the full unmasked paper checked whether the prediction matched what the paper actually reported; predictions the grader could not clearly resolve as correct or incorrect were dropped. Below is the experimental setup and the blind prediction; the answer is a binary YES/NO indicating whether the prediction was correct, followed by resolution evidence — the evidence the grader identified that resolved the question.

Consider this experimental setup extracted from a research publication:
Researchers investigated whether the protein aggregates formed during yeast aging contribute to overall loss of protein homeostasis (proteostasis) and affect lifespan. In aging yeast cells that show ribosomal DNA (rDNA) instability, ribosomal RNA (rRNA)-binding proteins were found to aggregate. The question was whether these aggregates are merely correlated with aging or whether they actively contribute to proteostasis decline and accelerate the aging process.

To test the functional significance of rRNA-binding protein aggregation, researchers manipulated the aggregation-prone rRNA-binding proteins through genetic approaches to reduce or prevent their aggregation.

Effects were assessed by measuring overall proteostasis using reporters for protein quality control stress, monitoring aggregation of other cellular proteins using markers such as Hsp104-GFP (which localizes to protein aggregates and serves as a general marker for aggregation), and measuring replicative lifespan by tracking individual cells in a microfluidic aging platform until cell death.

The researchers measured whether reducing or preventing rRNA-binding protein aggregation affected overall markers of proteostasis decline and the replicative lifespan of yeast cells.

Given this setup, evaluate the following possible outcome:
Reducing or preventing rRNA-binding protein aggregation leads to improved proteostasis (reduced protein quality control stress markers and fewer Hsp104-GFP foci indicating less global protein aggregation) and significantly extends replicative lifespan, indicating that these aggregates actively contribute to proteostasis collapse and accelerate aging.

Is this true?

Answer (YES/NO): YES